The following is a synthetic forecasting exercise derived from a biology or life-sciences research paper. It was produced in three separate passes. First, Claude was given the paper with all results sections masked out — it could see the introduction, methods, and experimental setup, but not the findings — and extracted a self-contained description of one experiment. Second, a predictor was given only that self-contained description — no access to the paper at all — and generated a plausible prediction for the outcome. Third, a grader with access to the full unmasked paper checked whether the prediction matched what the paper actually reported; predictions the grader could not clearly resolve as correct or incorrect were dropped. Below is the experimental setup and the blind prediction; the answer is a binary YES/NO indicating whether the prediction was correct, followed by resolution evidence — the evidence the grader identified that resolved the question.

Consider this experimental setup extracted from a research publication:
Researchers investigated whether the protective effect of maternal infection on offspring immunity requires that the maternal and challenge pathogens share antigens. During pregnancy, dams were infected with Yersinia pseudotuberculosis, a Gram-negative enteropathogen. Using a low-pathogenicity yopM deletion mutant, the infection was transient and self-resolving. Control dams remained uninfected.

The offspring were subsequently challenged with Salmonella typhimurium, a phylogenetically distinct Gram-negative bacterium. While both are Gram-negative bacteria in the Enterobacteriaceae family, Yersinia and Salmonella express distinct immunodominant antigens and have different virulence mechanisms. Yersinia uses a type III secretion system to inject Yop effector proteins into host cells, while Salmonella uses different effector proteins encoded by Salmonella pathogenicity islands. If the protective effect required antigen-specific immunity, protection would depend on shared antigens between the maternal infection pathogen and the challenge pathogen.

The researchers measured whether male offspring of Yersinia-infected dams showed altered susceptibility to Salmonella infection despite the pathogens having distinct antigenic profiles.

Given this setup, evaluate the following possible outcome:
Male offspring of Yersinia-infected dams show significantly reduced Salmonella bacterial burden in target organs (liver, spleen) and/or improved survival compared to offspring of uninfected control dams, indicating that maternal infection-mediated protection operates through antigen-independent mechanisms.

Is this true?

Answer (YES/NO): YES